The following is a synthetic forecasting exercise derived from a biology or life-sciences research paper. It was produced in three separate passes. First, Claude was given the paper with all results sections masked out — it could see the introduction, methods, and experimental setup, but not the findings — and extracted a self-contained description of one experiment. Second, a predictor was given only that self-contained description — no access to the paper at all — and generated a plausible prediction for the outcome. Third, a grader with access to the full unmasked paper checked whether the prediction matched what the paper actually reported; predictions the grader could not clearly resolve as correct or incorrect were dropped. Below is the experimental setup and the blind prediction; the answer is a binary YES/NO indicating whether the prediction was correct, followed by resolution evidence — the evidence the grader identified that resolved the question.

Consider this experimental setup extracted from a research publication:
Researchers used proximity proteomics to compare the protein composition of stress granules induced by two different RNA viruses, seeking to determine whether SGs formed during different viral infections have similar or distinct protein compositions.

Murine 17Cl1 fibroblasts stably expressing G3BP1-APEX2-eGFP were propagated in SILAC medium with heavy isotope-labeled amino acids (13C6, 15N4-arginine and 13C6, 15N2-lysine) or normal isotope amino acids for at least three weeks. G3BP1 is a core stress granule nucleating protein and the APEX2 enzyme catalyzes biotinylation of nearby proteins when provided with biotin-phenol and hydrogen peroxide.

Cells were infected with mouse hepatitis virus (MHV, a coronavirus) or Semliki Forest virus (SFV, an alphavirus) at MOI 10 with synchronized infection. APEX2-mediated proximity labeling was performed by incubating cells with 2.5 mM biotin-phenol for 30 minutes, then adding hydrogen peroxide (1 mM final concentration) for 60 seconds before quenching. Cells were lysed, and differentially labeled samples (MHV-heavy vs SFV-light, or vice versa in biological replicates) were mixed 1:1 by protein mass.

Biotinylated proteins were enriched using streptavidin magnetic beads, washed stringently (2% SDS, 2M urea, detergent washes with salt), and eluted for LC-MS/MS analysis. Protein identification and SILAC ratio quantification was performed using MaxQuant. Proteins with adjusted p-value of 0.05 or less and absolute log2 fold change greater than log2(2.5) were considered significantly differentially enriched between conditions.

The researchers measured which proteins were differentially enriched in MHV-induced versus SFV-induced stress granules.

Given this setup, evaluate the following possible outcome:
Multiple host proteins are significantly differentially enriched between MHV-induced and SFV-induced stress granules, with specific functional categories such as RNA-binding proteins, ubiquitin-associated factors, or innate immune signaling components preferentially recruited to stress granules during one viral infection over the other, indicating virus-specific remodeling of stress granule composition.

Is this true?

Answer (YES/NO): YES